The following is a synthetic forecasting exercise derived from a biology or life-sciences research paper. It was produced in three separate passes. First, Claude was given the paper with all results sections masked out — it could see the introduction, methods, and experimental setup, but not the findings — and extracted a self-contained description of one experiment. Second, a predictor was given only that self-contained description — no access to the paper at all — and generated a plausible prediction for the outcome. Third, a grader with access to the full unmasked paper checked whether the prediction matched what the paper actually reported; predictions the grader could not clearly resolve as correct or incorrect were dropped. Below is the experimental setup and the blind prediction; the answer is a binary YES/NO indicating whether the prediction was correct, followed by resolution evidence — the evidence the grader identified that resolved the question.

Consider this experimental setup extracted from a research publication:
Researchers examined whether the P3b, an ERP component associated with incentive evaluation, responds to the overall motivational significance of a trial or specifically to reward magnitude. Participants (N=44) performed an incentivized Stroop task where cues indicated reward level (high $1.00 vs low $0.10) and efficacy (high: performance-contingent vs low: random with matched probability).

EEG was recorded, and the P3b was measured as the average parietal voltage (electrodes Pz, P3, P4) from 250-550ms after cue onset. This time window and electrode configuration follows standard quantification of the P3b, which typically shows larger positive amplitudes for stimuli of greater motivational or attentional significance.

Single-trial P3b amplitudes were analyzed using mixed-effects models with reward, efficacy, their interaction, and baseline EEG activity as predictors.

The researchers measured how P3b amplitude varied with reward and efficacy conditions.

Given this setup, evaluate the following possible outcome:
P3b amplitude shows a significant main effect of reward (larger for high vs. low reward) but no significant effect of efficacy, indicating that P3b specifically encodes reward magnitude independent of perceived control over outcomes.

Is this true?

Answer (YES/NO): NO